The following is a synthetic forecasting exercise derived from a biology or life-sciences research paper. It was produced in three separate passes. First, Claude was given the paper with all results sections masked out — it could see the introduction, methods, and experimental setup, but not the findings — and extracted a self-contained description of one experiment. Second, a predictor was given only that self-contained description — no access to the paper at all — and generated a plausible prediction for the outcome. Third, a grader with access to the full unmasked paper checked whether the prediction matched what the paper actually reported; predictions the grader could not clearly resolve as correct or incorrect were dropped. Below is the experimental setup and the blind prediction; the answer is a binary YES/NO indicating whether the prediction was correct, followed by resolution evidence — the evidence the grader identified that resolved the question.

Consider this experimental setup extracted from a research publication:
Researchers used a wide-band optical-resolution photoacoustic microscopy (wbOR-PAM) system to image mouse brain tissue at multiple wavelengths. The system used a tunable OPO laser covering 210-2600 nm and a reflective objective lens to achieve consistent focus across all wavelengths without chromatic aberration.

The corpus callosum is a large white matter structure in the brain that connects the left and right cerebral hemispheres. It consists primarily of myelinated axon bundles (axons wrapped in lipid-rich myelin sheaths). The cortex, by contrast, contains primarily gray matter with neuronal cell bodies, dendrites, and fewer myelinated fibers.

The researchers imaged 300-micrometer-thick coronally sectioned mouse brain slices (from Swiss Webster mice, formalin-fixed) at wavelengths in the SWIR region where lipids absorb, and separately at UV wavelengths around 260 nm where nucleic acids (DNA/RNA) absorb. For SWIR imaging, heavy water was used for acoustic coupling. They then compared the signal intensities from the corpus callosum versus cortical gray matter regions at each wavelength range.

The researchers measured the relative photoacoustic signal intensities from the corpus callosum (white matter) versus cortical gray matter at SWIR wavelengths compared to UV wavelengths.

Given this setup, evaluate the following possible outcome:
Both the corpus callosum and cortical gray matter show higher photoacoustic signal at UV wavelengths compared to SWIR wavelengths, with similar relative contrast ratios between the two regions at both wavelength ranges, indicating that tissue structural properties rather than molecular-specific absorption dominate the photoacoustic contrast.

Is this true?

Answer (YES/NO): NO